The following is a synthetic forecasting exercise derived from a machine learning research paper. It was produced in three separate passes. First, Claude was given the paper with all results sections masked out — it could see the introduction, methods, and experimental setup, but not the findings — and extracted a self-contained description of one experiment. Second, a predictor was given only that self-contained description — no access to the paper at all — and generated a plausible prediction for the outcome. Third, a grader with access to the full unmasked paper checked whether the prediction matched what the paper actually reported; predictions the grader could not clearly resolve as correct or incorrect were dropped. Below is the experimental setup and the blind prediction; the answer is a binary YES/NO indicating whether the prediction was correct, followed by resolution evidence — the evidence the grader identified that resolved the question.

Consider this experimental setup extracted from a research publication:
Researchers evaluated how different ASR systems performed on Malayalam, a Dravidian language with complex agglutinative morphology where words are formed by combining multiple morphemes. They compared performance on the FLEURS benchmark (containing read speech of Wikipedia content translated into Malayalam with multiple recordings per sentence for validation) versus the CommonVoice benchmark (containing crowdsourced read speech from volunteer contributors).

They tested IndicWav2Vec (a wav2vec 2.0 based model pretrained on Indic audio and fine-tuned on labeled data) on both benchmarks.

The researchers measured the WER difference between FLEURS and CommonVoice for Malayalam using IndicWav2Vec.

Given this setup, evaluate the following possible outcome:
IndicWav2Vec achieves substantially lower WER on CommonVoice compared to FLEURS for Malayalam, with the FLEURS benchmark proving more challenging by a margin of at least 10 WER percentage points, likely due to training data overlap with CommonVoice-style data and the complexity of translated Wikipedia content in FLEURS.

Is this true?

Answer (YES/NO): NO